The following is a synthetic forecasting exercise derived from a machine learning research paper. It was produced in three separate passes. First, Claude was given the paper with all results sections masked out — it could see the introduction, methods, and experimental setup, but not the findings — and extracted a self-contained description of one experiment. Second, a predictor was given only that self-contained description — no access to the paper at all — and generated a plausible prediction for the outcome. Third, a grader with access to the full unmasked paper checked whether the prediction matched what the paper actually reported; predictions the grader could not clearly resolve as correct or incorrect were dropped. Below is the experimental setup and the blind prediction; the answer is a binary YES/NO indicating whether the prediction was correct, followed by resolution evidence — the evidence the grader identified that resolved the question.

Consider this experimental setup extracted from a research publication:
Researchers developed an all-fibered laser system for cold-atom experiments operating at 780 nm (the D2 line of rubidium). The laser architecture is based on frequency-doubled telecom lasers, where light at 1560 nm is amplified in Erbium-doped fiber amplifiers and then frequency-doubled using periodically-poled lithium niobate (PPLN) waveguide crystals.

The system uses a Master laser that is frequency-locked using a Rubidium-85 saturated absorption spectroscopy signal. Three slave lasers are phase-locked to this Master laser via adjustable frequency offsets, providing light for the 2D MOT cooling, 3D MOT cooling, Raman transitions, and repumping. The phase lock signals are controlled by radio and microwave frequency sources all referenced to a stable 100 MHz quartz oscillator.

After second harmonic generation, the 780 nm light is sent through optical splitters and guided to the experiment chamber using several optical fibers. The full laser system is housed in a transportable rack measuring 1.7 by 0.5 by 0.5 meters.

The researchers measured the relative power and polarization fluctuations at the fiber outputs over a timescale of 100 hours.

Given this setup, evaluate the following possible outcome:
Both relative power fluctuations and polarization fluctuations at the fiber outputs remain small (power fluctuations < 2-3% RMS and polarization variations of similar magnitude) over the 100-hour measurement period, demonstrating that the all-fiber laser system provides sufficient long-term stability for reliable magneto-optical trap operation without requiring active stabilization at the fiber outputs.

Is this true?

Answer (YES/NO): YES